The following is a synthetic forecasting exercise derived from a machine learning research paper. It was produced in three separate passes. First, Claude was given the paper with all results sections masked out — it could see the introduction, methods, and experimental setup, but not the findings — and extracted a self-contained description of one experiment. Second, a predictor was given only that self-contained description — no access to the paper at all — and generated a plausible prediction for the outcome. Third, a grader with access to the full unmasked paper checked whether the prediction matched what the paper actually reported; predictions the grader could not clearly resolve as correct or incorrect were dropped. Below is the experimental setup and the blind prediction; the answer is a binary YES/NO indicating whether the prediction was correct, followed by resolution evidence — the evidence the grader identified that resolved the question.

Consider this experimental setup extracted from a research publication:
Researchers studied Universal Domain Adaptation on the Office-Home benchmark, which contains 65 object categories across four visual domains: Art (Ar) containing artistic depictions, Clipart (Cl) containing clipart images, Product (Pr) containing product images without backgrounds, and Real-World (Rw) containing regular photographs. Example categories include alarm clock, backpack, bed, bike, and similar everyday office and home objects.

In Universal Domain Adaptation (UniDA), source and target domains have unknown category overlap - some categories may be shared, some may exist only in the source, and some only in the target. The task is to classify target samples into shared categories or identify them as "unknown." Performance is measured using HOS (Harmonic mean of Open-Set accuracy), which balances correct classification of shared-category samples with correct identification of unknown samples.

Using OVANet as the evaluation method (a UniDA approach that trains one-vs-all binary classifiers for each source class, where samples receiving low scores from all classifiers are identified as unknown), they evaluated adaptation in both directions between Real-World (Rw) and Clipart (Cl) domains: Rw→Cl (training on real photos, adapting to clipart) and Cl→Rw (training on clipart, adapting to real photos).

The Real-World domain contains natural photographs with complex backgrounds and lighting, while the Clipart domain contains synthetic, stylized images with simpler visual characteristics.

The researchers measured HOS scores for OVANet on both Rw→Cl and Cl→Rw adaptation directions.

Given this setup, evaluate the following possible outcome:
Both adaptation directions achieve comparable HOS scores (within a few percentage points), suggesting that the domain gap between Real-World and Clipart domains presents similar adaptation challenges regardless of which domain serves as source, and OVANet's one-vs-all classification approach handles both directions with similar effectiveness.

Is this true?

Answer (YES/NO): NO